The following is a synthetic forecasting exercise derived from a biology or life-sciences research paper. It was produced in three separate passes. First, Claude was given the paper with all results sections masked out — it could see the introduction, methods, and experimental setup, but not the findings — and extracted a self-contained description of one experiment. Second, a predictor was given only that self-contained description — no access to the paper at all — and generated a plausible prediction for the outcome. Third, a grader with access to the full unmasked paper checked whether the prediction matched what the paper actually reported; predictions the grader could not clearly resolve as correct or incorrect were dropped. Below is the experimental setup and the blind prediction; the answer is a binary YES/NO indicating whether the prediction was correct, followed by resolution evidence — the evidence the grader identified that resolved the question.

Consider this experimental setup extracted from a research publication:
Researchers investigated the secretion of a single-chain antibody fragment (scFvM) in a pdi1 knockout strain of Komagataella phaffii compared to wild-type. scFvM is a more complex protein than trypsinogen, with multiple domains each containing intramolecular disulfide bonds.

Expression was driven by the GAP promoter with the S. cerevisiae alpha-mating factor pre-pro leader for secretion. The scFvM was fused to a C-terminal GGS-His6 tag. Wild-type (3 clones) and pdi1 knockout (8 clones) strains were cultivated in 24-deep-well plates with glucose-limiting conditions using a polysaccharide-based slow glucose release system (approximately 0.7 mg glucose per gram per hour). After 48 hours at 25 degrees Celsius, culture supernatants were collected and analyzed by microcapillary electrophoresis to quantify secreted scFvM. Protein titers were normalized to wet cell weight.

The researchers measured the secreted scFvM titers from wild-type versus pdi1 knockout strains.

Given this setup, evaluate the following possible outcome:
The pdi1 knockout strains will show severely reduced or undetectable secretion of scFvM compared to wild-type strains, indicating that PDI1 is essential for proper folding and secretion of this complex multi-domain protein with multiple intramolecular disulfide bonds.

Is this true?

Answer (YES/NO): NO